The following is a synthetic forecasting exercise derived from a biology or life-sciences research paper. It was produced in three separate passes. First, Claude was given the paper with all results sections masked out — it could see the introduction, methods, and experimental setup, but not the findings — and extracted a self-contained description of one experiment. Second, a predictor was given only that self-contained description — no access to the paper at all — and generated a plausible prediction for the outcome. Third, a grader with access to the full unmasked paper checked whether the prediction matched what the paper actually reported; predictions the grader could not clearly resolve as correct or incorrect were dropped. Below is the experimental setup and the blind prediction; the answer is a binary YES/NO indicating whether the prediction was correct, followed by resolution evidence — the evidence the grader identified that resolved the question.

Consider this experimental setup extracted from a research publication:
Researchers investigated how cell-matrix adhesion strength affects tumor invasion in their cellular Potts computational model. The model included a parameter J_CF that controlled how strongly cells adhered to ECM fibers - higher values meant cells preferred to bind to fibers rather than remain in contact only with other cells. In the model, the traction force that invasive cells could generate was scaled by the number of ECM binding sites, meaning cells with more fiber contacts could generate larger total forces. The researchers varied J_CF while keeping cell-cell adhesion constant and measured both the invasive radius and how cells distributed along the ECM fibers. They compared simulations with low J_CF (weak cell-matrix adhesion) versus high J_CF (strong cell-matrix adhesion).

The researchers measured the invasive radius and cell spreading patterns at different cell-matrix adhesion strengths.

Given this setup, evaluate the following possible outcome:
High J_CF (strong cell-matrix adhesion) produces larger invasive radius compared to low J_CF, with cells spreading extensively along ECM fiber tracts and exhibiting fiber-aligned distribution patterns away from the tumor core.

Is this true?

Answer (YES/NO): YES